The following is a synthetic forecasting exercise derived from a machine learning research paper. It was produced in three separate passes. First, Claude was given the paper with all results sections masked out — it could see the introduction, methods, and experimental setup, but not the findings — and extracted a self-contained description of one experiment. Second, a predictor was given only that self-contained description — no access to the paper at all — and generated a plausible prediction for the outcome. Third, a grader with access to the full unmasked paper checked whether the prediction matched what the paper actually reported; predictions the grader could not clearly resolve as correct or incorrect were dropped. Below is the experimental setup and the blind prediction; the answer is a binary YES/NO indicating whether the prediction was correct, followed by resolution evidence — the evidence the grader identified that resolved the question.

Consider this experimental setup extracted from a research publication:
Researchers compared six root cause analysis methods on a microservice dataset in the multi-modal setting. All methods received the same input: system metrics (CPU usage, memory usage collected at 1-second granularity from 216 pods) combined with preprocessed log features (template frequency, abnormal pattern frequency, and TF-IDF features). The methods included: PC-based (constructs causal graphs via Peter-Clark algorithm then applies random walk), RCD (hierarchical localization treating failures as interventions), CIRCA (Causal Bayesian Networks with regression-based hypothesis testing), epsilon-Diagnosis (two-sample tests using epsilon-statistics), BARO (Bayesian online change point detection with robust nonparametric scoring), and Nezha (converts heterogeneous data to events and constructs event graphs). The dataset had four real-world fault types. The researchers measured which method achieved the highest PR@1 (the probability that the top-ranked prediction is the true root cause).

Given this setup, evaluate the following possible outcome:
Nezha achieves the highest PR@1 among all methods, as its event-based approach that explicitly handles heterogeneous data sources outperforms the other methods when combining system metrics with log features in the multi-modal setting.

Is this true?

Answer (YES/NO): NO